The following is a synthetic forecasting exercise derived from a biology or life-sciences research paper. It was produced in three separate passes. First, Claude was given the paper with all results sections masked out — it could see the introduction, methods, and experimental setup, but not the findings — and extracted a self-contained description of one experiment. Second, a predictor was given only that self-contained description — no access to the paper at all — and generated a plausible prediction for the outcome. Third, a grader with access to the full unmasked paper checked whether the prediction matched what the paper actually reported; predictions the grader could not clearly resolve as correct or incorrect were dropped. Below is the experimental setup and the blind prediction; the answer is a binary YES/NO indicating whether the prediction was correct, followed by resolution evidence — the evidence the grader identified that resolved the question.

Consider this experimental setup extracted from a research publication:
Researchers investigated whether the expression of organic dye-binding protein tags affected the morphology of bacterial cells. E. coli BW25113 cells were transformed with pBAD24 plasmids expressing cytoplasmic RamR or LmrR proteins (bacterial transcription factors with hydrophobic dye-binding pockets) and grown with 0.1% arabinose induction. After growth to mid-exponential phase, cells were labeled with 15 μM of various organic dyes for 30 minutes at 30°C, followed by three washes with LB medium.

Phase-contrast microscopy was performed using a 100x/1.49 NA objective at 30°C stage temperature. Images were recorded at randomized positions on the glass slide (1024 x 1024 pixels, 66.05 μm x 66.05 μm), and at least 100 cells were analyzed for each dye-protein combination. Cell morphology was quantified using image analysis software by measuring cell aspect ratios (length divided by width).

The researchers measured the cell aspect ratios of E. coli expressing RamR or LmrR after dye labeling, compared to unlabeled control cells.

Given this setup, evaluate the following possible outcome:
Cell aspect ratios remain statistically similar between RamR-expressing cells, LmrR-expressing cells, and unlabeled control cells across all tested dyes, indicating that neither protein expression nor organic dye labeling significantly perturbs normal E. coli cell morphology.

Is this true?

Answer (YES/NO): YES